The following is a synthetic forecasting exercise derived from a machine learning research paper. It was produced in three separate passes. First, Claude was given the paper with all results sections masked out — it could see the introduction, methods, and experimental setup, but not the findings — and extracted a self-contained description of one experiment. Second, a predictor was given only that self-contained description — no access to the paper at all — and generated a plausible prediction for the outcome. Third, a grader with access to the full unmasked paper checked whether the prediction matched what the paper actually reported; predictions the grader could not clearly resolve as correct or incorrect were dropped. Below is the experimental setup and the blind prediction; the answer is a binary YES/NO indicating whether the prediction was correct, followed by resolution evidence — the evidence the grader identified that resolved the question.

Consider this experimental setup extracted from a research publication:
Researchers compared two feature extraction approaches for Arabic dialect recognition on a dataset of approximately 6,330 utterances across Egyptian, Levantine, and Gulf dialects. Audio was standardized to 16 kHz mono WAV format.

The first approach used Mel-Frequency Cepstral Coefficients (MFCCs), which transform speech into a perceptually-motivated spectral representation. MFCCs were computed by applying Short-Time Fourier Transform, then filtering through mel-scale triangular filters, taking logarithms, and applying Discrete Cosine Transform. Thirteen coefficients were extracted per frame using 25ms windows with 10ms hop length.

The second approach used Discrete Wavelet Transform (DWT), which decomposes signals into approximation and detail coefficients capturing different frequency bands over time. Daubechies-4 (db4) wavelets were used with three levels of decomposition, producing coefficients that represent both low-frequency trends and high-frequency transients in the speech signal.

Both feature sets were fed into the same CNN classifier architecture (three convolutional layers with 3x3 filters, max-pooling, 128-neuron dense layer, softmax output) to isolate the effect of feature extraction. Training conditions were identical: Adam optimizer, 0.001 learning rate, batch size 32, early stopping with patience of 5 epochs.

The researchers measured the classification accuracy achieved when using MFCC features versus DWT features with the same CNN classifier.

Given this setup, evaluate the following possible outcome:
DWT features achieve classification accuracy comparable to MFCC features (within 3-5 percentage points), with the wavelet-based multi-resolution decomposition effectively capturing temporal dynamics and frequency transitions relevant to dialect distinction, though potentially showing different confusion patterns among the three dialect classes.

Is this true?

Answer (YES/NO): NO